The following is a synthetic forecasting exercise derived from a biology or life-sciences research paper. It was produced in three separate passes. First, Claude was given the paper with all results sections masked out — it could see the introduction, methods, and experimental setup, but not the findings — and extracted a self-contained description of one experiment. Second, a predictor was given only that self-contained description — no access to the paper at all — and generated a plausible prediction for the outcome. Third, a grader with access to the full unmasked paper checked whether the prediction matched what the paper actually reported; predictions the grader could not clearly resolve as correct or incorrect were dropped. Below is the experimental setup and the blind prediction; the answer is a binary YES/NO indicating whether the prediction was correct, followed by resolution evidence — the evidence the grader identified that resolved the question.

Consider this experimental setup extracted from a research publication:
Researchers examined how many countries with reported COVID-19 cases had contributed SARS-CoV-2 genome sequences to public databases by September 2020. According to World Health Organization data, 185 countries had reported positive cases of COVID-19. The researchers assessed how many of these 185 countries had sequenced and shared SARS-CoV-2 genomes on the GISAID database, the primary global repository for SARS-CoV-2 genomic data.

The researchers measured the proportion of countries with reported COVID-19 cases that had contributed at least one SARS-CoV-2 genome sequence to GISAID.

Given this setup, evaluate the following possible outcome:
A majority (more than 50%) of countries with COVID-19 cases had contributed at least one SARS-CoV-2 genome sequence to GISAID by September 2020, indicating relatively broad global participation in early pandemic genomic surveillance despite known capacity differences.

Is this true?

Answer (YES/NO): YES